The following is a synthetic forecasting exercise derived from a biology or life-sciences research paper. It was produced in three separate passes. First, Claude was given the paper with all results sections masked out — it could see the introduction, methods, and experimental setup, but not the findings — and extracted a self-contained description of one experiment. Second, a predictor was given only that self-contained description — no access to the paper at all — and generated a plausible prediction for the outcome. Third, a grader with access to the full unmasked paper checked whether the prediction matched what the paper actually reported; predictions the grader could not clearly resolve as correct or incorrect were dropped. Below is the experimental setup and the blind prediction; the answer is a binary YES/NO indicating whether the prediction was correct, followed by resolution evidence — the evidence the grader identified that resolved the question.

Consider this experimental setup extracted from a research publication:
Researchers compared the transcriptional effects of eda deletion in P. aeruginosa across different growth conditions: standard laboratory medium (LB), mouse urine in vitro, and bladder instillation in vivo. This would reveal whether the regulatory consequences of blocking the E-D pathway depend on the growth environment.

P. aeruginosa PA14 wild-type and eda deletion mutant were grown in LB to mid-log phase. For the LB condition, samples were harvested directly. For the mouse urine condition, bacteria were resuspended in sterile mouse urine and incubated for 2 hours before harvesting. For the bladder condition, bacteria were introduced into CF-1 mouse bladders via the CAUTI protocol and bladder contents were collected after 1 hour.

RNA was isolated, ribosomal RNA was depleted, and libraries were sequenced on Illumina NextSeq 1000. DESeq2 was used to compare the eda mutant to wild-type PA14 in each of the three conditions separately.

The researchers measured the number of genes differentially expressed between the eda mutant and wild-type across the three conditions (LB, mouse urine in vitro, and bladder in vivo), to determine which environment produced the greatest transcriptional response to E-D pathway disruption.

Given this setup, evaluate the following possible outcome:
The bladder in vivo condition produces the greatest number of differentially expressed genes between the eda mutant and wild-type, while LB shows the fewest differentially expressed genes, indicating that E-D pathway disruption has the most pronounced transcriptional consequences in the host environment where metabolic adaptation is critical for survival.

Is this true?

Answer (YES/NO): NO